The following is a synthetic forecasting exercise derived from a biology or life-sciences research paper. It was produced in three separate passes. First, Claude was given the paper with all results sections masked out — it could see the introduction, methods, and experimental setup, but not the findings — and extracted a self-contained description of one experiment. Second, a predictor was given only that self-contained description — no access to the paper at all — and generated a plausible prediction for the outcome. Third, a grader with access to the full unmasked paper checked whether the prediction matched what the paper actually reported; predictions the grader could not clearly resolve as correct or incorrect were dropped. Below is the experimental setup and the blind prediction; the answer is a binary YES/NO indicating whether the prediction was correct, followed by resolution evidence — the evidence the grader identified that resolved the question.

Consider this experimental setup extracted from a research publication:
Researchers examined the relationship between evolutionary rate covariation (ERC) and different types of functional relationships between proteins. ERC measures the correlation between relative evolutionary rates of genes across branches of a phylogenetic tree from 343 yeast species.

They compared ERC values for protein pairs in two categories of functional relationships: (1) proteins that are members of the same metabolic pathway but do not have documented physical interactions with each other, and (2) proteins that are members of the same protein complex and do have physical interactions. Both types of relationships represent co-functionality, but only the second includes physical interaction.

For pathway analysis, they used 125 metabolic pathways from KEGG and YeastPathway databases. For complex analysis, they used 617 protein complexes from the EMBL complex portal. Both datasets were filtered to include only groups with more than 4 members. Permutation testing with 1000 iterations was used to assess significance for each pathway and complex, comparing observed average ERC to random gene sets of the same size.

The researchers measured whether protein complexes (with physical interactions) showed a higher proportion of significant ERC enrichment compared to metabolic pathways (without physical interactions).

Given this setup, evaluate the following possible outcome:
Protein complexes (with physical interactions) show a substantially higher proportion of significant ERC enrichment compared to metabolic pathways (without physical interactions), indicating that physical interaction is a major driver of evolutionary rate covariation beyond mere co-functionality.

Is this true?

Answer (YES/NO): NO